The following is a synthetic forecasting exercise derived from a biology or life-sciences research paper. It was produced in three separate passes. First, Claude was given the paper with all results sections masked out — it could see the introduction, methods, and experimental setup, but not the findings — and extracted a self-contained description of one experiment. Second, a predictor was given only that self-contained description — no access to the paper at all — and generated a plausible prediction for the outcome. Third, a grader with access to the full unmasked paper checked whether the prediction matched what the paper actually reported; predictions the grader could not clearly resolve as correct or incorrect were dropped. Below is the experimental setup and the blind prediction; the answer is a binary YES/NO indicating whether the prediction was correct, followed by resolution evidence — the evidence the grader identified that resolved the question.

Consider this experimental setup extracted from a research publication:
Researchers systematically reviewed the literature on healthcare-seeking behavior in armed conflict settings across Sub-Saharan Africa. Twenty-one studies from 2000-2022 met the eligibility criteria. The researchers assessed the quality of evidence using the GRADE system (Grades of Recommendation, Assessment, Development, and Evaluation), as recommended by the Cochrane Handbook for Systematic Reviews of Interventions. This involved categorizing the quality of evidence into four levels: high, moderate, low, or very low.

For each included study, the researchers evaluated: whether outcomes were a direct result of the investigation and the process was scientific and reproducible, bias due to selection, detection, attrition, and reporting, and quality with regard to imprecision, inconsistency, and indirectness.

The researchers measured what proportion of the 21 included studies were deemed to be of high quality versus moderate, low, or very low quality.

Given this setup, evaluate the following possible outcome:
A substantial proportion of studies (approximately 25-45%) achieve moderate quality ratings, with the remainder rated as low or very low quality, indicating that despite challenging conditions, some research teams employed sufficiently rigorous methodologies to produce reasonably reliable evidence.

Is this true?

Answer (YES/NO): NO